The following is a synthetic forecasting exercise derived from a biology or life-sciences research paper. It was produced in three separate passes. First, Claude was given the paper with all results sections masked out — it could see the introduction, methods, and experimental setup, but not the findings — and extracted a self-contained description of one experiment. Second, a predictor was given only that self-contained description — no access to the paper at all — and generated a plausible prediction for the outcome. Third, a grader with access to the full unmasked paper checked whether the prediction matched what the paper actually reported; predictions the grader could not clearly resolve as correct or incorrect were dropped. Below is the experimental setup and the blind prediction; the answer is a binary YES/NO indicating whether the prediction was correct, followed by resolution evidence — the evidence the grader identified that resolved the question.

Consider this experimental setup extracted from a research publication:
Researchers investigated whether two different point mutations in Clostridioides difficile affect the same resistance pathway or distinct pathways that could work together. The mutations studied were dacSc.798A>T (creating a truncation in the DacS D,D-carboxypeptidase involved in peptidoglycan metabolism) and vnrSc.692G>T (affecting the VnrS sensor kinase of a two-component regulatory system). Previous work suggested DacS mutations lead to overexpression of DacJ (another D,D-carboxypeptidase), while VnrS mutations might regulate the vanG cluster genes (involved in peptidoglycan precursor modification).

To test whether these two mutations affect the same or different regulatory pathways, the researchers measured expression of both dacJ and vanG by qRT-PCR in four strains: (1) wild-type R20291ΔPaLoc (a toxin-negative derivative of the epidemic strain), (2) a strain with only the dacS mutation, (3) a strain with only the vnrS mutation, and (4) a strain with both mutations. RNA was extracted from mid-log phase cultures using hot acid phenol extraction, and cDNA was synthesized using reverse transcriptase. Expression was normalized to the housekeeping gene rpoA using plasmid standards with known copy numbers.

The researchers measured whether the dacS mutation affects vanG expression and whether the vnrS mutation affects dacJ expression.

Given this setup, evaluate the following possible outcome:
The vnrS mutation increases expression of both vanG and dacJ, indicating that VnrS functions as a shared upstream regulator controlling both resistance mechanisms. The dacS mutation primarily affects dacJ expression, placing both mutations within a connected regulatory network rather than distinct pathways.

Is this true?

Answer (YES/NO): NO